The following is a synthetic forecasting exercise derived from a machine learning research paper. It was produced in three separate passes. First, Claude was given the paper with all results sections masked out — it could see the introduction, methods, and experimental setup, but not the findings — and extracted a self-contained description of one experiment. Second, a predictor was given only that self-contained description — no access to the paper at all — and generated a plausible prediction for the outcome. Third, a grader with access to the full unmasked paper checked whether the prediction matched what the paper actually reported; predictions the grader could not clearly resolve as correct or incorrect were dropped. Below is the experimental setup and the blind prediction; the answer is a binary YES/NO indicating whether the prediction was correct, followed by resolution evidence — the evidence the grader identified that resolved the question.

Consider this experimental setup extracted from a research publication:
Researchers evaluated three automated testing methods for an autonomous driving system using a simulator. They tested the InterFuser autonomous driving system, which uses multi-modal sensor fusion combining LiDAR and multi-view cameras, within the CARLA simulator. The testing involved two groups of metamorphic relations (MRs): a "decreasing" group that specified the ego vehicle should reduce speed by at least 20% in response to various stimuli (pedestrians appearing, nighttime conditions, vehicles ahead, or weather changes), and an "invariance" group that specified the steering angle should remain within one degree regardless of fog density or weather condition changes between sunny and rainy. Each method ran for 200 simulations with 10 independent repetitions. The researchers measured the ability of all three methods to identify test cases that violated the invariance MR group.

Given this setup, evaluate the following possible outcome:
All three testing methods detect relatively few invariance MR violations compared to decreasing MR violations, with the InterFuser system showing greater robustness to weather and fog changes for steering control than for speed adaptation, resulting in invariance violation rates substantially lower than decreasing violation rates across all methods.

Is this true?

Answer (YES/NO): NO